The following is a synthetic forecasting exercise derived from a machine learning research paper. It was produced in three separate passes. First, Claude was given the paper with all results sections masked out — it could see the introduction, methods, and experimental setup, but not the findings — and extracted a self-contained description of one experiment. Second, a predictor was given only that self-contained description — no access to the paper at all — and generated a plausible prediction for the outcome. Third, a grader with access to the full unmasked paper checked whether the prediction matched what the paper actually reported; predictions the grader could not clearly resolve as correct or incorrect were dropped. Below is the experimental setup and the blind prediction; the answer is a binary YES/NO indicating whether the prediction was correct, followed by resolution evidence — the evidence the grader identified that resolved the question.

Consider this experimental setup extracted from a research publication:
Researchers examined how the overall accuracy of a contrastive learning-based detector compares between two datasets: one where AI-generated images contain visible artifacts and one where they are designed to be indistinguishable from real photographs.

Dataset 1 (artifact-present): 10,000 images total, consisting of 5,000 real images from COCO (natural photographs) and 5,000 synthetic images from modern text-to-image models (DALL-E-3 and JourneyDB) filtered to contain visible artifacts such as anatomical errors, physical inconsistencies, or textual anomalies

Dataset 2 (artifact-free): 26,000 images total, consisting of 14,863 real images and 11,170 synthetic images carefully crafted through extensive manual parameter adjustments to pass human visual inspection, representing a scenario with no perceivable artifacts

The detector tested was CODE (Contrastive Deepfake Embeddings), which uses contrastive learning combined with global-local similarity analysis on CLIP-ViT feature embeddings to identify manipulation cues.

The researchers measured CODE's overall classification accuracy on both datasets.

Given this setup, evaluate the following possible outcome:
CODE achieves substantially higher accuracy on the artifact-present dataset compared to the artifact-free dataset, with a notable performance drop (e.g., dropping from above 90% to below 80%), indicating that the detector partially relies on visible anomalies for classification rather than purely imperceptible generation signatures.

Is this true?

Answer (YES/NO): NO